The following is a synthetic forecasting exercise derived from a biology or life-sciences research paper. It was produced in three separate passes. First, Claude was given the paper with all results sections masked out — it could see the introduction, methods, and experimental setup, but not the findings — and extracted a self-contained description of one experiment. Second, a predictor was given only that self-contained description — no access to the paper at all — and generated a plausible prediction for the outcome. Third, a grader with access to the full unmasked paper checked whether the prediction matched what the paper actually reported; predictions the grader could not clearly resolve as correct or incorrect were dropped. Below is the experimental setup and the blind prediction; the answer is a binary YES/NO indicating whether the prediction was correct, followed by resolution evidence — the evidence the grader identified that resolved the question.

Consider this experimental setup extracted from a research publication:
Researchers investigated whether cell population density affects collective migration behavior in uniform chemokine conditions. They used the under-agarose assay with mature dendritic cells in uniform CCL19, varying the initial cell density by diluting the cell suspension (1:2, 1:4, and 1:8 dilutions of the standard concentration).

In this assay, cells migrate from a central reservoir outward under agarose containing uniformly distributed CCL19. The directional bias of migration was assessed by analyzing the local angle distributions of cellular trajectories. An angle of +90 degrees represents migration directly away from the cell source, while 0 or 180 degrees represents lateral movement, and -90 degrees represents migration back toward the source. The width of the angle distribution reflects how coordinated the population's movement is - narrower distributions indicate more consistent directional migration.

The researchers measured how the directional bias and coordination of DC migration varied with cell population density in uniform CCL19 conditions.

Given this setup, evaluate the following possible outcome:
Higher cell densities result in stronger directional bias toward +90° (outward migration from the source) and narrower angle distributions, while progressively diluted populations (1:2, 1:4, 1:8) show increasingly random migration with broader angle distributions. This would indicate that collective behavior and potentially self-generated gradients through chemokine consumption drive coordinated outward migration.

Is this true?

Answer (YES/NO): YES